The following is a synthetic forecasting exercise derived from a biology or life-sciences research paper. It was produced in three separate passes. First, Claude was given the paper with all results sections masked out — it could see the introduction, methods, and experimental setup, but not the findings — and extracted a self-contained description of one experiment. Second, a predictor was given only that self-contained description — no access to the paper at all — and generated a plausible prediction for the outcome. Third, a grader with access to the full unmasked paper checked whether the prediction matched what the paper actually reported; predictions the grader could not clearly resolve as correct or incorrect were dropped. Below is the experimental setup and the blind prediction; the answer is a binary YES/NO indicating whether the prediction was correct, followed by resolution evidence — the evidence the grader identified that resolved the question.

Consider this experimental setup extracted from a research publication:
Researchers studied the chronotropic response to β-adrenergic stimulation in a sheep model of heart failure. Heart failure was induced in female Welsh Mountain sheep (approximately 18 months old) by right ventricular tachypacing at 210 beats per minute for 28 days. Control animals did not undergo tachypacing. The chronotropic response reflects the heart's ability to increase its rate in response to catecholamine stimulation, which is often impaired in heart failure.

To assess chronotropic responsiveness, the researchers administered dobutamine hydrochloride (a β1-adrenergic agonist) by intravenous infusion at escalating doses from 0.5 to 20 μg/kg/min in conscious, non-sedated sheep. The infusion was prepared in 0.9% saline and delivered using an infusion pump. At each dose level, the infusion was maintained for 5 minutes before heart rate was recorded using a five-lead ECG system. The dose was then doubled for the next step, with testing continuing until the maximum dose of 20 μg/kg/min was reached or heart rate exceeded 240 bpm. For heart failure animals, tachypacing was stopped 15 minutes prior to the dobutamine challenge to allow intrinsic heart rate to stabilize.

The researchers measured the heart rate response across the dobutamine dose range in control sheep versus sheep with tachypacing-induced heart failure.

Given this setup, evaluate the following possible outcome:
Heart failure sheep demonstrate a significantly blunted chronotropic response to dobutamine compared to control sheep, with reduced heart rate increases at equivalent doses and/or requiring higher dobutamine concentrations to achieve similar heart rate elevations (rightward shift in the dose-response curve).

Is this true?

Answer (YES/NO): YES